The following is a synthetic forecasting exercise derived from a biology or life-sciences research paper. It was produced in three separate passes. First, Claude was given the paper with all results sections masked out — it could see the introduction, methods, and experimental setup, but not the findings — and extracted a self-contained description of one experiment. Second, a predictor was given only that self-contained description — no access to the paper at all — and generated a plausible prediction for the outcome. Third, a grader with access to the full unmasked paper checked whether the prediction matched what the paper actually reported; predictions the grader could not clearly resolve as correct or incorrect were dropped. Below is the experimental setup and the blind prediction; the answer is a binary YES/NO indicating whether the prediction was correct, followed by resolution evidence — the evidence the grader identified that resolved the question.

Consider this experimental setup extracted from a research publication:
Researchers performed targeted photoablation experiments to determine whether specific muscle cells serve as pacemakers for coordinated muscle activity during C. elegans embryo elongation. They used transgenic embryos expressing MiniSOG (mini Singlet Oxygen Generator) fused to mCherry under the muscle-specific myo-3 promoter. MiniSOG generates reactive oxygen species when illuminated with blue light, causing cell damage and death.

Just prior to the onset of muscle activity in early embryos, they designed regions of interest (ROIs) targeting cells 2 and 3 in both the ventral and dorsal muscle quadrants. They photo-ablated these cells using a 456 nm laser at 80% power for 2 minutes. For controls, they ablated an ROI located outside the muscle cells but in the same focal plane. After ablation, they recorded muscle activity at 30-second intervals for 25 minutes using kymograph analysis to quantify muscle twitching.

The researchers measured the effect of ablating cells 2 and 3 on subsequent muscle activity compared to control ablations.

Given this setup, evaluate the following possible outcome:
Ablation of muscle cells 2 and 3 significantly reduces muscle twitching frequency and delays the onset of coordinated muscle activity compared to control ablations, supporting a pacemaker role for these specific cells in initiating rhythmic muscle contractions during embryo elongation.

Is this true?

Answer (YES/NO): YES